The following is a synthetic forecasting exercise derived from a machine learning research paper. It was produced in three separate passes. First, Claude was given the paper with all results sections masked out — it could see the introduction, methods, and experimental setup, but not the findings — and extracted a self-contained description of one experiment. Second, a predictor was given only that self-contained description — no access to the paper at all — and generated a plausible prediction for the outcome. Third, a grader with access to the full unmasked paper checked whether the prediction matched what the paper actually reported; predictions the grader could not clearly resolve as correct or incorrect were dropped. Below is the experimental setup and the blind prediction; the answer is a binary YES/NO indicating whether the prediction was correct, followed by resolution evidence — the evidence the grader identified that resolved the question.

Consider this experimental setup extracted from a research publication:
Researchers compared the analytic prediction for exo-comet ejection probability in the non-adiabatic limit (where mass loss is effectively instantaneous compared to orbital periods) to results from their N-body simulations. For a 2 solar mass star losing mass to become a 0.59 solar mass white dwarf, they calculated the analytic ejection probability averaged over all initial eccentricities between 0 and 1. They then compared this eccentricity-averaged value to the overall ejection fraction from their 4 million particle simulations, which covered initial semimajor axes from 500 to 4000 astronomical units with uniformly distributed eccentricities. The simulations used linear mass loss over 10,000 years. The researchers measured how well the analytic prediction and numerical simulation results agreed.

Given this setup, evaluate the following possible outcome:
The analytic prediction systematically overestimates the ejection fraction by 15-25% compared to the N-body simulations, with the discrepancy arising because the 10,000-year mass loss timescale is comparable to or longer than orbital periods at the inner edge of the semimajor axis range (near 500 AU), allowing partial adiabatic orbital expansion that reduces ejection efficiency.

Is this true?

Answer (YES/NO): NO